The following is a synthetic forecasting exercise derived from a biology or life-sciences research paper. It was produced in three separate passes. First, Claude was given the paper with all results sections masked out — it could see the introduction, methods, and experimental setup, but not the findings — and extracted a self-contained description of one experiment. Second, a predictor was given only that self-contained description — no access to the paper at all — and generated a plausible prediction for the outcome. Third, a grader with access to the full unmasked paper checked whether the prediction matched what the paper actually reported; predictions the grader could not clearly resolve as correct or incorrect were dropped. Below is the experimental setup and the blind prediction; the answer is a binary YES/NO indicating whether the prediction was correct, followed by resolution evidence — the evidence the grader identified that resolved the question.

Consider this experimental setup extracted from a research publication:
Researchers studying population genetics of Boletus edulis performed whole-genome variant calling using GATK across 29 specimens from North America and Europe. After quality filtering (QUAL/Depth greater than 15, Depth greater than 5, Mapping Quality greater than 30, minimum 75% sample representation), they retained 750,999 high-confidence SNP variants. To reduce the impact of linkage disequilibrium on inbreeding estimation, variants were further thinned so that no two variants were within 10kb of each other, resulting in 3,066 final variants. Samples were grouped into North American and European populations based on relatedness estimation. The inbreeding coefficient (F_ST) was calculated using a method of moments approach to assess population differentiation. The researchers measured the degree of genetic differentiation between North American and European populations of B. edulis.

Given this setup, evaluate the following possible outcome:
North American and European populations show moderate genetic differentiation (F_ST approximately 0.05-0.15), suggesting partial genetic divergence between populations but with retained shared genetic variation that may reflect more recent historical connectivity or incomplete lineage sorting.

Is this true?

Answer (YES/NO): NO